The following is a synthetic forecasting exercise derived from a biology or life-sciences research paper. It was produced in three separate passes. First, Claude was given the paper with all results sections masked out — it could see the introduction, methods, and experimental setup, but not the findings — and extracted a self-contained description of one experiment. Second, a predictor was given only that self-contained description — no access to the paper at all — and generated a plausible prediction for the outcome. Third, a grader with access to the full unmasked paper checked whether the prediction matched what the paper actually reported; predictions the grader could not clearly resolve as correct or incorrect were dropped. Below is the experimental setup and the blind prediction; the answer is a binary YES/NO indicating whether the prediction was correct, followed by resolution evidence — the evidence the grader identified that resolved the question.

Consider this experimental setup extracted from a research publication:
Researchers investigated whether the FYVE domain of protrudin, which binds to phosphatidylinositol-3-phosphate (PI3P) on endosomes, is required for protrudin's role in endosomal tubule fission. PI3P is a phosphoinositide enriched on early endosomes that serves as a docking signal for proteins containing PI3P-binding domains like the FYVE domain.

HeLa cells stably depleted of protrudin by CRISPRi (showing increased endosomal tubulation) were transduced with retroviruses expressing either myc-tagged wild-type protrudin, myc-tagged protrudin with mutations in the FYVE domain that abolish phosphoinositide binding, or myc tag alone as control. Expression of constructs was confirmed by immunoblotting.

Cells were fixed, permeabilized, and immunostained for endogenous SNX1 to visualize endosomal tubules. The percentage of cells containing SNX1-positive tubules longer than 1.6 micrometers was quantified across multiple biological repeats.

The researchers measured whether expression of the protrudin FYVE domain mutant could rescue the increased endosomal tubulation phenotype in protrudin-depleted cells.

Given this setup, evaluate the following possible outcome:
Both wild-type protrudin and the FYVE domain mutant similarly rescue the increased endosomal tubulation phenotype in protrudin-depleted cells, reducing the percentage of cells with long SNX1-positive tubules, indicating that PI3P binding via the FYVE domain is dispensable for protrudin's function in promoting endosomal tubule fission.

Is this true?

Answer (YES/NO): NO